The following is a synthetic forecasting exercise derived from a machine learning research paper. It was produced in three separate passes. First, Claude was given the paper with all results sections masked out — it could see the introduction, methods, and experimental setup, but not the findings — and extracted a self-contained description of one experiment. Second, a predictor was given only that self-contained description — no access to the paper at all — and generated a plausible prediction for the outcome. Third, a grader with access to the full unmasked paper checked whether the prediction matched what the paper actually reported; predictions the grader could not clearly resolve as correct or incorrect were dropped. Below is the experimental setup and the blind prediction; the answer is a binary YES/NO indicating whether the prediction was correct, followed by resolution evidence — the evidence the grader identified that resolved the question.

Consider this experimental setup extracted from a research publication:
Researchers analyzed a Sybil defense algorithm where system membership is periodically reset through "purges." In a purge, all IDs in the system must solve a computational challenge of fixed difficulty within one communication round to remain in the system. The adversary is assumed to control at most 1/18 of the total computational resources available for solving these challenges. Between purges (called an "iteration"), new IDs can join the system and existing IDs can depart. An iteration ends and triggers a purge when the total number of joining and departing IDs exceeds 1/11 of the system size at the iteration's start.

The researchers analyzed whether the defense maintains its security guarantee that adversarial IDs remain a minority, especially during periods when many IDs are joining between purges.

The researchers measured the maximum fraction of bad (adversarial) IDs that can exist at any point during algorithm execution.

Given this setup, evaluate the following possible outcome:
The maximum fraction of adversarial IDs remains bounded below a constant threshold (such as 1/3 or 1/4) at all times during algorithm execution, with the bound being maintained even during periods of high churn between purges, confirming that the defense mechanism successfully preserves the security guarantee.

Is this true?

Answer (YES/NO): YES